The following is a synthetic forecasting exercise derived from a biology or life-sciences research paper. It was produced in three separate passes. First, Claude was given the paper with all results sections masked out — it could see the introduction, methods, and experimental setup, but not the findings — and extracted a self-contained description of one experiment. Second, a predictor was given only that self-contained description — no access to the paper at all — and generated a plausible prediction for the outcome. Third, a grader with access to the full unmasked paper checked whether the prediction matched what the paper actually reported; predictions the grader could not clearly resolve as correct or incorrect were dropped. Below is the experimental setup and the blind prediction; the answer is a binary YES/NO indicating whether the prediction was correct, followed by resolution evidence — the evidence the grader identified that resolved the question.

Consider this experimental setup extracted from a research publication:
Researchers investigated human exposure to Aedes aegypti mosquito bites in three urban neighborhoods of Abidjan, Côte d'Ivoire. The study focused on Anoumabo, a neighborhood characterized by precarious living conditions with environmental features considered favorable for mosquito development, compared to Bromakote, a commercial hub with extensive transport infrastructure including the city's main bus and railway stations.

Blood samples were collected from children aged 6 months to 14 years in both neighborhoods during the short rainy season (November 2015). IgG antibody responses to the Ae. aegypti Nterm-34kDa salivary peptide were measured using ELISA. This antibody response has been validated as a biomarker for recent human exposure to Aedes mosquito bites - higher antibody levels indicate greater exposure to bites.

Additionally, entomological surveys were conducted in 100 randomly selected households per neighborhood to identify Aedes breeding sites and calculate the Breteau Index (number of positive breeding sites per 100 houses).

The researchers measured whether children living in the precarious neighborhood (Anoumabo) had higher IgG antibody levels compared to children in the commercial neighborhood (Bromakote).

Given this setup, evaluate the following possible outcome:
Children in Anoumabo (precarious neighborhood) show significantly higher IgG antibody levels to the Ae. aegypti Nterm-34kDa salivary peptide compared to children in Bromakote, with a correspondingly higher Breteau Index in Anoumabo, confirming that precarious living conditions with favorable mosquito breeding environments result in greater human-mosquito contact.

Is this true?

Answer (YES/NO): NO